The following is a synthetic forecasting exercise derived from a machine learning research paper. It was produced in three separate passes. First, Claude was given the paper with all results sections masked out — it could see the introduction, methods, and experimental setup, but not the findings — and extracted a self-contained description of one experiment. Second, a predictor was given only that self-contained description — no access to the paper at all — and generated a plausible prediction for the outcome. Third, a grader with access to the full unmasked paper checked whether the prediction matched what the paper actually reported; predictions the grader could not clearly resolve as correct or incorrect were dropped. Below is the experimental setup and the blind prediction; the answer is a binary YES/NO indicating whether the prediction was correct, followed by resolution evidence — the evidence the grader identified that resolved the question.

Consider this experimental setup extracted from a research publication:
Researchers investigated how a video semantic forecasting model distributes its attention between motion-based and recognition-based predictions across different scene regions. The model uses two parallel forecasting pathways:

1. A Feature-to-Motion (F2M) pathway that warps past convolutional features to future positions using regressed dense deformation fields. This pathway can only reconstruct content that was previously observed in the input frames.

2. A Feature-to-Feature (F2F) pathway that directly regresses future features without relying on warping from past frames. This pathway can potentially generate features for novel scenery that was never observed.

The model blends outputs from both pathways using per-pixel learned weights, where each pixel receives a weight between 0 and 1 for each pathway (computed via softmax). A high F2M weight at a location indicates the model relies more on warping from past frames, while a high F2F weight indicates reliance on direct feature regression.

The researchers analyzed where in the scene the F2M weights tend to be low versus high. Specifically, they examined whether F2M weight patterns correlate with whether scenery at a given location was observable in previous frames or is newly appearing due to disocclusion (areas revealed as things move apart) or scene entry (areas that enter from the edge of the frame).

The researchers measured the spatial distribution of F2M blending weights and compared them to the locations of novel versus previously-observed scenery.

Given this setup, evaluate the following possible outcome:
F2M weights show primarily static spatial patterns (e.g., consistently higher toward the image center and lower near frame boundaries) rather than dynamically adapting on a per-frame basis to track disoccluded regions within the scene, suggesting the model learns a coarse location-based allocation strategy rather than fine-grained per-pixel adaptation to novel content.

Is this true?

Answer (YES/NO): NO